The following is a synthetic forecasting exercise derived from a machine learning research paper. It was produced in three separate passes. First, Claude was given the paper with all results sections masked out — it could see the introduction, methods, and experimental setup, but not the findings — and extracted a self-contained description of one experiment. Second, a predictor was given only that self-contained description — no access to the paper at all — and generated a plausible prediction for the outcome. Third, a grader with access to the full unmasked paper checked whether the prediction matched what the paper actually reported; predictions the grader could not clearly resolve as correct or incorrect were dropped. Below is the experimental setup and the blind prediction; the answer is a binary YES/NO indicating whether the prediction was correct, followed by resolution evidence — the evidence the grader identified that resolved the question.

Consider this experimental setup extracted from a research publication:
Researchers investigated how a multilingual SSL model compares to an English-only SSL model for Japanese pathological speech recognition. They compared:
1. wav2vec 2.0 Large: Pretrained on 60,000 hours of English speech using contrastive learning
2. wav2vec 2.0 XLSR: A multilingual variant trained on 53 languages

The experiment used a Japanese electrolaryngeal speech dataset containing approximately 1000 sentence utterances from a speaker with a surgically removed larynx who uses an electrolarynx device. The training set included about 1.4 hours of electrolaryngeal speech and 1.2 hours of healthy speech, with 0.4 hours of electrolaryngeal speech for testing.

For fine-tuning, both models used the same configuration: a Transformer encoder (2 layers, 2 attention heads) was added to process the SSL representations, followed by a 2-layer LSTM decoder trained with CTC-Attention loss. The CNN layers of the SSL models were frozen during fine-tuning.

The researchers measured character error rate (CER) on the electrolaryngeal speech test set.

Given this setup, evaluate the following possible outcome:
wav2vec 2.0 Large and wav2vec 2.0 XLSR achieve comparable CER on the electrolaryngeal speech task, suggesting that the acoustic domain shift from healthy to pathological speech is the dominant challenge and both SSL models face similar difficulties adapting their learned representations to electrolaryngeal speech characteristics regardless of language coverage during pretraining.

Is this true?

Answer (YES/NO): NO